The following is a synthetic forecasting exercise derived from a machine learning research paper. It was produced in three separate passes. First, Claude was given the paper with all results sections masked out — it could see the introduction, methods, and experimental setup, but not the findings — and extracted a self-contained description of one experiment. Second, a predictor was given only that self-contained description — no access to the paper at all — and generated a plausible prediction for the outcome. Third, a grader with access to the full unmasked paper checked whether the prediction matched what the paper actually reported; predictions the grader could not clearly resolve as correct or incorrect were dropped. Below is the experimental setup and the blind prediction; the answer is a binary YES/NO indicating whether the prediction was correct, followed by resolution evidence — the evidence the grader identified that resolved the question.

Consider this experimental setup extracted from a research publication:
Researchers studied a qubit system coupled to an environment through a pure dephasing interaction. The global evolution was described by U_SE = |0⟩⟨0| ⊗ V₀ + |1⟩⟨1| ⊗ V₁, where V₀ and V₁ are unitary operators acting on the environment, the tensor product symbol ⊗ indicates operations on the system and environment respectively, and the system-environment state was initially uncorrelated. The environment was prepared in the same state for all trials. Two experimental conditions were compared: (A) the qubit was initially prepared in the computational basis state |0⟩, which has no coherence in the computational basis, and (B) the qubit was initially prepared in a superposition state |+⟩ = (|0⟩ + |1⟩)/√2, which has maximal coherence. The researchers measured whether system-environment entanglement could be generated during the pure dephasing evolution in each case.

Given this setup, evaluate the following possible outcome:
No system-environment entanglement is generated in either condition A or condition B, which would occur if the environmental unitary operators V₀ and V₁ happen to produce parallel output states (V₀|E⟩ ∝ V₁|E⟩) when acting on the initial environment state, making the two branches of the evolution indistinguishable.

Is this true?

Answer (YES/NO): NO